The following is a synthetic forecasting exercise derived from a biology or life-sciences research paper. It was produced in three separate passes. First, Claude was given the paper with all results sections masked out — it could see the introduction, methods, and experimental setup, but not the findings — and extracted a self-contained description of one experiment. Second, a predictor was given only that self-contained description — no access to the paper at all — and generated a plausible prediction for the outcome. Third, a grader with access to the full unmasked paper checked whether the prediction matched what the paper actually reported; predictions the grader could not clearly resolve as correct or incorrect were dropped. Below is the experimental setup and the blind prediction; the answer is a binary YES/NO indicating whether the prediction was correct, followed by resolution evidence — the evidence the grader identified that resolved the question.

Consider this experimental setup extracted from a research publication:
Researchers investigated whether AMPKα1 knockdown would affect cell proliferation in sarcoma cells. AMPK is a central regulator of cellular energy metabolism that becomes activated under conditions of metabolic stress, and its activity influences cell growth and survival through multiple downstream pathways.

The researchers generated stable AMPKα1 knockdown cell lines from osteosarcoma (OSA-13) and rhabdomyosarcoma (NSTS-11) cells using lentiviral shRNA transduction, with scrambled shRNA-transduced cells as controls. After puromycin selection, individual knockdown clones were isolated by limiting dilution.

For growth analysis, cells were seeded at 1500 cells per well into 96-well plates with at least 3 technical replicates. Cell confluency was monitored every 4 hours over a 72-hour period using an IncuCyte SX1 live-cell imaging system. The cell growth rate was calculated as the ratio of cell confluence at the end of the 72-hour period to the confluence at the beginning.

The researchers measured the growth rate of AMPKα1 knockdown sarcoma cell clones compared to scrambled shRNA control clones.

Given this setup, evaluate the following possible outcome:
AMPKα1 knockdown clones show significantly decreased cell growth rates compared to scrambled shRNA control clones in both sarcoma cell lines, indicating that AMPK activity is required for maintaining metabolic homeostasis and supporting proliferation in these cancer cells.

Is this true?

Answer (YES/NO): NO